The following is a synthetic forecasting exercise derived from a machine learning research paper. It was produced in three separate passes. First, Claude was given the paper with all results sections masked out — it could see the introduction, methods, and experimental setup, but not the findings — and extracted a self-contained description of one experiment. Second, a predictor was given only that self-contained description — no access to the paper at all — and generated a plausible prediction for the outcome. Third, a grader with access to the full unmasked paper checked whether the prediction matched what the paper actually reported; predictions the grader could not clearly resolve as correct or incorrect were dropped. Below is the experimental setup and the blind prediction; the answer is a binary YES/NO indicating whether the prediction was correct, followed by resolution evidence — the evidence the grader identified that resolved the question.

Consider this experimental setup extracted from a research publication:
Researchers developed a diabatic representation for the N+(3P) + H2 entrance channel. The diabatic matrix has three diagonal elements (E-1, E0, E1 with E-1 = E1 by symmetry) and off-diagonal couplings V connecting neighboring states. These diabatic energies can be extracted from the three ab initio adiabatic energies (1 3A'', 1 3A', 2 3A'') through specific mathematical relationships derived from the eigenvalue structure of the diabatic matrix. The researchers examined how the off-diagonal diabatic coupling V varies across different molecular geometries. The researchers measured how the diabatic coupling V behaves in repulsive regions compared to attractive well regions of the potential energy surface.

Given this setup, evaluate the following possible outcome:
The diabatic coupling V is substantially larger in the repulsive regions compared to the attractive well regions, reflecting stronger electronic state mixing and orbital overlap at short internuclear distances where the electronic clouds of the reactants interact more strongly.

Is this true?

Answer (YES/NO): YES